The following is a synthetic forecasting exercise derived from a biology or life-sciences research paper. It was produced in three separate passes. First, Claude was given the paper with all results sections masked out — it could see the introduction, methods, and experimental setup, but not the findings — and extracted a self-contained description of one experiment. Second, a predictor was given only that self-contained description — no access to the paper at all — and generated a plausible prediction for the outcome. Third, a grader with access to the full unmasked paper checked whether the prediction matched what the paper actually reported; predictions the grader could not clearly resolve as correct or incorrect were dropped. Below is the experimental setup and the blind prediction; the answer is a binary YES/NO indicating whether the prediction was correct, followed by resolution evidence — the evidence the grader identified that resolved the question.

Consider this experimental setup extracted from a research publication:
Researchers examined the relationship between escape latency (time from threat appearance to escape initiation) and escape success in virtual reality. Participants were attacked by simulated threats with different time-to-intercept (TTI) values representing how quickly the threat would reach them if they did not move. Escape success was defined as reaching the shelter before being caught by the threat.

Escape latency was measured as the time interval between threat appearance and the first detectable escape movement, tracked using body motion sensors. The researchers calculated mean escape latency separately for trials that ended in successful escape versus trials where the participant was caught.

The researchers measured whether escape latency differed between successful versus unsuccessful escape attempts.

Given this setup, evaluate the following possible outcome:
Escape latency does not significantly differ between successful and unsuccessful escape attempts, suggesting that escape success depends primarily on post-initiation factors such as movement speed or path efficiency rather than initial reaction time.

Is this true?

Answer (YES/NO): NO